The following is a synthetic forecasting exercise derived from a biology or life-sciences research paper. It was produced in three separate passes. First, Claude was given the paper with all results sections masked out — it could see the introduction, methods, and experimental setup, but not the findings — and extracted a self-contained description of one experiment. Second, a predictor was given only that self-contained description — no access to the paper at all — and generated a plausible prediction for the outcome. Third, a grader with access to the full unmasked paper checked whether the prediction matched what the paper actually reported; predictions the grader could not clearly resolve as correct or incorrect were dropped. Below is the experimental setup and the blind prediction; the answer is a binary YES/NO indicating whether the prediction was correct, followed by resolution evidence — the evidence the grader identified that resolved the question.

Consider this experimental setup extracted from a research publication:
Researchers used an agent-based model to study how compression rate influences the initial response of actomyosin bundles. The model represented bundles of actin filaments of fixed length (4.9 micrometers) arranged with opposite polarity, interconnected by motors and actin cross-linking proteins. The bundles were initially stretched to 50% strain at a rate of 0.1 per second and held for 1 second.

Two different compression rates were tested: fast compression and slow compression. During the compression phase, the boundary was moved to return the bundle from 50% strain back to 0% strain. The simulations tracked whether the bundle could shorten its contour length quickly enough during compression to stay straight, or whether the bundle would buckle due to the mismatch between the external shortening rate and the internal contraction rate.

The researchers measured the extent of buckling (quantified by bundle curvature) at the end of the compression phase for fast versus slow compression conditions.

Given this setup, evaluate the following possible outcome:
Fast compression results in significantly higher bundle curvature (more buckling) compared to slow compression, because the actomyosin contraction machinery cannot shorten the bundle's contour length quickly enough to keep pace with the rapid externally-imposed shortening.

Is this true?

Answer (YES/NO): YES